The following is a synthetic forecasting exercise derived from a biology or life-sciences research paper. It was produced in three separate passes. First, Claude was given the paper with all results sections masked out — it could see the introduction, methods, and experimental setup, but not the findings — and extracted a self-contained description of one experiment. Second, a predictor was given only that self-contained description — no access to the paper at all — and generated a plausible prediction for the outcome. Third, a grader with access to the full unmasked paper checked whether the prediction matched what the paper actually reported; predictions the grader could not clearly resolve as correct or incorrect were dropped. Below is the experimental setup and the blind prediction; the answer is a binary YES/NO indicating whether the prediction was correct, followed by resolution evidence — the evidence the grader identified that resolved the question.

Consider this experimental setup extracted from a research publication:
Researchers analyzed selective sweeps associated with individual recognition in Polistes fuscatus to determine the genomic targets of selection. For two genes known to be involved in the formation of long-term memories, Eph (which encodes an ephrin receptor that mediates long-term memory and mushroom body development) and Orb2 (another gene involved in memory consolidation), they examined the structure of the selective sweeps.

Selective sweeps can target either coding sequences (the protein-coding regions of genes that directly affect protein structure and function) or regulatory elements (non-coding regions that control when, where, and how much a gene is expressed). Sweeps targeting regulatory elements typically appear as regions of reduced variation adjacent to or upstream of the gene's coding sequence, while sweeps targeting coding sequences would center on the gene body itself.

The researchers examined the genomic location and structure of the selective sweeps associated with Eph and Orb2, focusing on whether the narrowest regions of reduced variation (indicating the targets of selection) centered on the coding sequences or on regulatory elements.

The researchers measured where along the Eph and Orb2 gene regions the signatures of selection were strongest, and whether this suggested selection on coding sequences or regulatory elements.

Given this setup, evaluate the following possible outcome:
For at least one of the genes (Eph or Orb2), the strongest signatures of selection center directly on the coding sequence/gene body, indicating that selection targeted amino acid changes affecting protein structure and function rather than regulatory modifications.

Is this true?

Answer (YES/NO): NO